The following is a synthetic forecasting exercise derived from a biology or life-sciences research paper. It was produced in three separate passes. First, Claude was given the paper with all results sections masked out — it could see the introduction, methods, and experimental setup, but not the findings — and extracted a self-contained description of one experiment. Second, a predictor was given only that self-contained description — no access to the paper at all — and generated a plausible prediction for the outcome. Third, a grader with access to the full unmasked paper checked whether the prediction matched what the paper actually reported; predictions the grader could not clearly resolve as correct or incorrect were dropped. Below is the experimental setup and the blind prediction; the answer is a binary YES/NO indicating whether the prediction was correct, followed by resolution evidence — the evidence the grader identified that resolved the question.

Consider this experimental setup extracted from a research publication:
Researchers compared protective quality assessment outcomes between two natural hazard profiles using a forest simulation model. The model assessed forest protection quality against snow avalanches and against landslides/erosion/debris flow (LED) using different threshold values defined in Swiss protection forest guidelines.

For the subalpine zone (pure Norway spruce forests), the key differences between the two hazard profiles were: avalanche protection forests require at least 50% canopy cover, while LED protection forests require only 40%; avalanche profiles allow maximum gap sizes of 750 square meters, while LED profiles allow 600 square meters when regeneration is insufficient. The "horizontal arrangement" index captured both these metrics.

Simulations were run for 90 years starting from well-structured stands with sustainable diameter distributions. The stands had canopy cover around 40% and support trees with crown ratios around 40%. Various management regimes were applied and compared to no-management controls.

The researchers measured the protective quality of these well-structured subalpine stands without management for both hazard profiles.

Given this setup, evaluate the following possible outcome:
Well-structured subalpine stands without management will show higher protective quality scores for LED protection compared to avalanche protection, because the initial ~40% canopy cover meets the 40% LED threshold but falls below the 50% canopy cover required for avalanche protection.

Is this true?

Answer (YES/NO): YES